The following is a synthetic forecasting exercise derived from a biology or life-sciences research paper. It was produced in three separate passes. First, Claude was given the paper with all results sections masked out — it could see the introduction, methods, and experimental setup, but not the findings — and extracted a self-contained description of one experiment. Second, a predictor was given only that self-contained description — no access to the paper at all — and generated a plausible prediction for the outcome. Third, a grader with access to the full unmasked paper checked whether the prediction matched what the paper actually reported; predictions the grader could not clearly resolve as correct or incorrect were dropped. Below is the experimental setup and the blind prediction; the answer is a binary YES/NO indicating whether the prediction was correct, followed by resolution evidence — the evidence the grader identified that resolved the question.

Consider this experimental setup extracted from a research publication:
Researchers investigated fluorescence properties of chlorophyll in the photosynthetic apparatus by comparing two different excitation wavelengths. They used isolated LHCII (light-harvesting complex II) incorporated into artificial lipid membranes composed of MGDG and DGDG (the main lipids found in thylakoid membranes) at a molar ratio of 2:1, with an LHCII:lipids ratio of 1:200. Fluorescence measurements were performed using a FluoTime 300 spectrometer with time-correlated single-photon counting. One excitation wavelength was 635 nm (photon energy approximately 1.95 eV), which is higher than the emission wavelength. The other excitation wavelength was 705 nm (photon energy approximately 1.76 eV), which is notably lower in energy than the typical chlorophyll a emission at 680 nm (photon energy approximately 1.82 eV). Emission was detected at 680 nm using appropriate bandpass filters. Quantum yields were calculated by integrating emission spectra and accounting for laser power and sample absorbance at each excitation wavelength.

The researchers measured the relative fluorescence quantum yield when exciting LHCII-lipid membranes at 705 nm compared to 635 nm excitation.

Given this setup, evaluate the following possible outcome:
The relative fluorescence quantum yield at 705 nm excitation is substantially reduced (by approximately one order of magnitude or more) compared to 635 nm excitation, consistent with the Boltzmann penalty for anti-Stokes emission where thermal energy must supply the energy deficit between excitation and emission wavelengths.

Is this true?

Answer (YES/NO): NO